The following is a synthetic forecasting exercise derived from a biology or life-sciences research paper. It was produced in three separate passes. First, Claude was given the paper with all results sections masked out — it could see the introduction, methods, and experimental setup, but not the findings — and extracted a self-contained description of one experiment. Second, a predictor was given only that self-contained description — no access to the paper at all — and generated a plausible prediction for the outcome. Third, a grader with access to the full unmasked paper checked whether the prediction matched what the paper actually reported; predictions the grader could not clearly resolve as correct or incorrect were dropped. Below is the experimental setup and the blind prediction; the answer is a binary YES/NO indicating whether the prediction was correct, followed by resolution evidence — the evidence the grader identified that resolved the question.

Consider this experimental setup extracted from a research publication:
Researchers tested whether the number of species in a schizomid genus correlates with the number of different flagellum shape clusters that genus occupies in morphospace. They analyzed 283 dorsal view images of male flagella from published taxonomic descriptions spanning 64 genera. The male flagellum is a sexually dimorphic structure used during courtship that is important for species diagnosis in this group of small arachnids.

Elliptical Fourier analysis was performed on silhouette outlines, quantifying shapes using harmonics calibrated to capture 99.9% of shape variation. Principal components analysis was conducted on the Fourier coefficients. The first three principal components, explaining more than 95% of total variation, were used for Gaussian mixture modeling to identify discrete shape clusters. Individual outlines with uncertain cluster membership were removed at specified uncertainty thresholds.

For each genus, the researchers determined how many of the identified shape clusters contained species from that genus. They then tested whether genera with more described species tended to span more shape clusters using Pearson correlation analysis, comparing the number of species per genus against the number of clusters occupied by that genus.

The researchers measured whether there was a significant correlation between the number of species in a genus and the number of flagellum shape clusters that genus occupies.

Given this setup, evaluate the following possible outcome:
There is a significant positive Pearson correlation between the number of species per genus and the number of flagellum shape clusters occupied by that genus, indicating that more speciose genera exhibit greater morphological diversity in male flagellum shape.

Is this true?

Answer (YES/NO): YES